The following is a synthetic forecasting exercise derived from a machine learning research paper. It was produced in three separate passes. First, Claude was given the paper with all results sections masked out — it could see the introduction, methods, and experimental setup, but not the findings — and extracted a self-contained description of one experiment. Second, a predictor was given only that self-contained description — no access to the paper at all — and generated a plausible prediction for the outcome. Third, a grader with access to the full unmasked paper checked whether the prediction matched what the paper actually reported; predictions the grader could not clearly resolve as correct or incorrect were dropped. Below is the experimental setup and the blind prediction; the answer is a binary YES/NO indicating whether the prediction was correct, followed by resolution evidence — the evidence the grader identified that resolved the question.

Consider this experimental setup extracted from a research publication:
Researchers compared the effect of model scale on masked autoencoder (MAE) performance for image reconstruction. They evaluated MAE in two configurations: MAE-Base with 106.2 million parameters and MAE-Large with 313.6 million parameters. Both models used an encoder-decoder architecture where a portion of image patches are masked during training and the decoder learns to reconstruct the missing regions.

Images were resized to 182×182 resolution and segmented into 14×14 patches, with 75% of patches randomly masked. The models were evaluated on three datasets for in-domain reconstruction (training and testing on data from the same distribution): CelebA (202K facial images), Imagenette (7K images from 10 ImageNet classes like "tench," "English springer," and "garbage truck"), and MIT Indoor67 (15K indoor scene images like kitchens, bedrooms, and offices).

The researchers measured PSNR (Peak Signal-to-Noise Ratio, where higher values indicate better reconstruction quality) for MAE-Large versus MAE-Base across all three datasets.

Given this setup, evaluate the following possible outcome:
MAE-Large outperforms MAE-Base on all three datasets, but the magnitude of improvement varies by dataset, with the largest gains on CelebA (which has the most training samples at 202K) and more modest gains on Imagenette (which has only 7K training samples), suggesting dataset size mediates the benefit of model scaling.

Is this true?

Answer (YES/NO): NO